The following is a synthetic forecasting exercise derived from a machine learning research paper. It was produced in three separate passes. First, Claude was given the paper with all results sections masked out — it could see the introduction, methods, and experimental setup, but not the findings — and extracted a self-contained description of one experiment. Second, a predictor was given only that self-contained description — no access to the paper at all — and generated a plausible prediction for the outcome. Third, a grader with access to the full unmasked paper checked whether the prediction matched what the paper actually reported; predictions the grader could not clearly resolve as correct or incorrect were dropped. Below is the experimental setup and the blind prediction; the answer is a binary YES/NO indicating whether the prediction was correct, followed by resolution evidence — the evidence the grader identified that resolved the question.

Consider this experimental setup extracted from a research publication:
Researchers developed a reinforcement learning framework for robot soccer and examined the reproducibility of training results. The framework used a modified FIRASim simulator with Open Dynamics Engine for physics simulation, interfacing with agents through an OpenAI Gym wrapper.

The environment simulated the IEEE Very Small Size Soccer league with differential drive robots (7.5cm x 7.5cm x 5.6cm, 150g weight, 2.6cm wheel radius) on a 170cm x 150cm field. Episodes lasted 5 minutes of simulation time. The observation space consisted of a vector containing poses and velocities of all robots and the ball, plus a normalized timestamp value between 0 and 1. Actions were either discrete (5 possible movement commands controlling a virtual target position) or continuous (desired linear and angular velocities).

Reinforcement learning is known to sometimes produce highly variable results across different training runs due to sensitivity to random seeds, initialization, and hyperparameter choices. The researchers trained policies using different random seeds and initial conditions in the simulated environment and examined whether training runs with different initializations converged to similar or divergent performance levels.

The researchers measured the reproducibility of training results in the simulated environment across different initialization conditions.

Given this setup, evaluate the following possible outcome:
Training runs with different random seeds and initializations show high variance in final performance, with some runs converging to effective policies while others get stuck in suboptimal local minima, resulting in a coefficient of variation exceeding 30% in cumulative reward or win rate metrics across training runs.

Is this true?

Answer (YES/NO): NO